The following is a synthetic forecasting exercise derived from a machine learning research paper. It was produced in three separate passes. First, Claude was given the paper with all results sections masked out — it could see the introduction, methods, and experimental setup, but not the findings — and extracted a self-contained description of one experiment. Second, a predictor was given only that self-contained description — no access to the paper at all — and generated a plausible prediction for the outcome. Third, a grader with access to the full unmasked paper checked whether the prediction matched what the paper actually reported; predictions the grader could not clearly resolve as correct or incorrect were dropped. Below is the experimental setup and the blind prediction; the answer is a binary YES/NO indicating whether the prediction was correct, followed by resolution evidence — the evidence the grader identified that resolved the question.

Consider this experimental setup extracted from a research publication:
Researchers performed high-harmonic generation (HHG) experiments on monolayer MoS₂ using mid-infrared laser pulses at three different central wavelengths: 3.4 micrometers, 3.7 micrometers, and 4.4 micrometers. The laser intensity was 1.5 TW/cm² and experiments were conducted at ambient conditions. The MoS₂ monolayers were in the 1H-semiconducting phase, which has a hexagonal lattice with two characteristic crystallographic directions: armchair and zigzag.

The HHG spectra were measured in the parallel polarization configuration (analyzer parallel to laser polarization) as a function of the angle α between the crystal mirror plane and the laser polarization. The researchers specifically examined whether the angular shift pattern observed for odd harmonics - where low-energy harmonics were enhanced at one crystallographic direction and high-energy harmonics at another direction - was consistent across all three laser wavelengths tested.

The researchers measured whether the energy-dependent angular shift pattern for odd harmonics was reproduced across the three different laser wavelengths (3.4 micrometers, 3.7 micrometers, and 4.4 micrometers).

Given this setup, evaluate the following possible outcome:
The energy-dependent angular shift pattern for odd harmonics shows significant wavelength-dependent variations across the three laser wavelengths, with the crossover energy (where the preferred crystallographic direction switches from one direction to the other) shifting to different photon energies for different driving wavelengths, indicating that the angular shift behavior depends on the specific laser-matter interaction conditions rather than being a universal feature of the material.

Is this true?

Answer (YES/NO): NO